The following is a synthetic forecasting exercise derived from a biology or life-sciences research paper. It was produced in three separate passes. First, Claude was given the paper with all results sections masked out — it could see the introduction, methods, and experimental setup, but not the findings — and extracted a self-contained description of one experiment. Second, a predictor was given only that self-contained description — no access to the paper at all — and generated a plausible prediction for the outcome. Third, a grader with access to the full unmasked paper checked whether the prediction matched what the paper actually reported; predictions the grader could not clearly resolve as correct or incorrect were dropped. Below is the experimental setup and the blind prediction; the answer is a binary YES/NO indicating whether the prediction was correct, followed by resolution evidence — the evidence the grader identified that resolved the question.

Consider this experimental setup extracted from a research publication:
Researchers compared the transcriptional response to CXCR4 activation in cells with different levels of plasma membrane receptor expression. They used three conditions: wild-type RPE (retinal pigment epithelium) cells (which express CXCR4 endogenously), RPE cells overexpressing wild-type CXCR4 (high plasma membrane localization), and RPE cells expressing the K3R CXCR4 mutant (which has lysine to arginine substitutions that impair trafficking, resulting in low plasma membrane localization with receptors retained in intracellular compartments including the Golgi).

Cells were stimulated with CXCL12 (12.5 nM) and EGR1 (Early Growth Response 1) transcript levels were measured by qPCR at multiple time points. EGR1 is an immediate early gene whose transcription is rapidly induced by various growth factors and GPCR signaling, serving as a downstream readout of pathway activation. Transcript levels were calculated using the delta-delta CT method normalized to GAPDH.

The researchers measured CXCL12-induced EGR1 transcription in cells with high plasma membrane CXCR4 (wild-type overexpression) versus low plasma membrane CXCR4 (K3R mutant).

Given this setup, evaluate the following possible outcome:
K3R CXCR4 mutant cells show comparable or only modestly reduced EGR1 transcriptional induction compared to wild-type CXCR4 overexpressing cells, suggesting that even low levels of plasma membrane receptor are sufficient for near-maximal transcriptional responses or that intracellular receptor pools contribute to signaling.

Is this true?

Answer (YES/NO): NO